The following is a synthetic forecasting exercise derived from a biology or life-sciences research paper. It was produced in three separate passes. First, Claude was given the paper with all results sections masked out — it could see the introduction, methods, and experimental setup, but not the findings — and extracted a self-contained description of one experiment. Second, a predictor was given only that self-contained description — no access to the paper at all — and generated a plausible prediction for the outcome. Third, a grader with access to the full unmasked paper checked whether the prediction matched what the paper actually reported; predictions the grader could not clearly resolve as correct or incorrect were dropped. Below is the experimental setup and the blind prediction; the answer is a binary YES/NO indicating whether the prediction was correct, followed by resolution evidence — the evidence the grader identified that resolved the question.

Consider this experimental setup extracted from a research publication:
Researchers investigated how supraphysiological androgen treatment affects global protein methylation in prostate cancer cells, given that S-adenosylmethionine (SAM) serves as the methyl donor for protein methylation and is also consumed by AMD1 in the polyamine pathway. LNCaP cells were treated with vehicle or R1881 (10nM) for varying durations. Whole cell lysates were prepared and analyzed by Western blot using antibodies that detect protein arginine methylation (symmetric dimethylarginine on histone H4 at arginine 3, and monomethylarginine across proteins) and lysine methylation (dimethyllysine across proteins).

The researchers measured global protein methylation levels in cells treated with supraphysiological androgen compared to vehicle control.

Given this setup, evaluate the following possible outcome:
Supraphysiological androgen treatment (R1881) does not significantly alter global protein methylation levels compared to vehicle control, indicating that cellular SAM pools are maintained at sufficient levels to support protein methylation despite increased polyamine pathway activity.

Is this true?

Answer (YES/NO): NO